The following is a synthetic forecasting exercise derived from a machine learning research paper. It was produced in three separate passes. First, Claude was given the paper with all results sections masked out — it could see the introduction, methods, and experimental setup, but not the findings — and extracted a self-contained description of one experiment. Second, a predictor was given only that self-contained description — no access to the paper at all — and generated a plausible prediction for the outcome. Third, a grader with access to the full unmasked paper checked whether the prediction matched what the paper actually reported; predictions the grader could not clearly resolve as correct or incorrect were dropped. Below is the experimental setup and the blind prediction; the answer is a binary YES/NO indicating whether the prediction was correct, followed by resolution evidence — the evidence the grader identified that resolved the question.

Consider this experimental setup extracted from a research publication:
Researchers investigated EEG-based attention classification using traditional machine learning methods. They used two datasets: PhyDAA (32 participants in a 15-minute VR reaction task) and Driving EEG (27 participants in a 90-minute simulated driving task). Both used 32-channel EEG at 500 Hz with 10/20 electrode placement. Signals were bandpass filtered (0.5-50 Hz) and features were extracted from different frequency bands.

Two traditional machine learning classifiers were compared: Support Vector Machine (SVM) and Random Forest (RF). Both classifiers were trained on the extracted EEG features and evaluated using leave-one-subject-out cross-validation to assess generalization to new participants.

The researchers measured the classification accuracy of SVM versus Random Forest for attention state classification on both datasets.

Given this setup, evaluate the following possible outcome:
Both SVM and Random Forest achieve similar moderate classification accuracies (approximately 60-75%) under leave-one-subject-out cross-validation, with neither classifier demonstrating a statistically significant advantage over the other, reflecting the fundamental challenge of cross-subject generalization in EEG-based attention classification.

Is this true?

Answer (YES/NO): YES